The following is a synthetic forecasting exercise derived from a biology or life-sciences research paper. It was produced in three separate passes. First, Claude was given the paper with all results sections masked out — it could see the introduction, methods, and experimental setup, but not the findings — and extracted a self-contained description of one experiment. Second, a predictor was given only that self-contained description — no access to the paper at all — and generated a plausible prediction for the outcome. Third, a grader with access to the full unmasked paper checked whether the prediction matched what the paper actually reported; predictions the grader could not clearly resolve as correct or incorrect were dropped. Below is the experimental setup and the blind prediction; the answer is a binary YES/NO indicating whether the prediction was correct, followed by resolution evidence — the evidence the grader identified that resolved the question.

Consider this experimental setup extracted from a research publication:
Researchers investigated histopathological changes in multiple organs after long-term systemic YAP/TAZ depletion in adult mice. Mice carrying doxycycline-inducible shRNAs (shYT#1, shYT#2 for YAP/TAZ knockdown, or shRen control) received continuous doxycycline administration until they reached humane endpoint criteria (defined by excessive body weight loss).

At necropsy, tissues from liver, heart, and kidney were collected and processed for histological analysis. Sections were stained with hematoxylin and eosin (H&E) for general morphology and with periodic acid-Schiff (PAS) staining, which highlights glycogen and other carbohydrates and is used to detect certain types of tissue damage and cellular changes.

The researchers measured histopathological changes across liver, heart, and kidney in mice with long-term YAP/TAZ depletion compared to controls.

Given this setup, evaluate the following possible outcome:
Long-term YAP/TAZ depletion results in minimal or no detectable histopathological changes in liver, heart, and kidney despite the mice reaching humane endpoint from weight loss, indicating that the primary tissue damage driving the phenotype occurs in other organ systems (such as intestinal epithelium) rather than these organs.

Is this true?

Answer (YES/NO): NO